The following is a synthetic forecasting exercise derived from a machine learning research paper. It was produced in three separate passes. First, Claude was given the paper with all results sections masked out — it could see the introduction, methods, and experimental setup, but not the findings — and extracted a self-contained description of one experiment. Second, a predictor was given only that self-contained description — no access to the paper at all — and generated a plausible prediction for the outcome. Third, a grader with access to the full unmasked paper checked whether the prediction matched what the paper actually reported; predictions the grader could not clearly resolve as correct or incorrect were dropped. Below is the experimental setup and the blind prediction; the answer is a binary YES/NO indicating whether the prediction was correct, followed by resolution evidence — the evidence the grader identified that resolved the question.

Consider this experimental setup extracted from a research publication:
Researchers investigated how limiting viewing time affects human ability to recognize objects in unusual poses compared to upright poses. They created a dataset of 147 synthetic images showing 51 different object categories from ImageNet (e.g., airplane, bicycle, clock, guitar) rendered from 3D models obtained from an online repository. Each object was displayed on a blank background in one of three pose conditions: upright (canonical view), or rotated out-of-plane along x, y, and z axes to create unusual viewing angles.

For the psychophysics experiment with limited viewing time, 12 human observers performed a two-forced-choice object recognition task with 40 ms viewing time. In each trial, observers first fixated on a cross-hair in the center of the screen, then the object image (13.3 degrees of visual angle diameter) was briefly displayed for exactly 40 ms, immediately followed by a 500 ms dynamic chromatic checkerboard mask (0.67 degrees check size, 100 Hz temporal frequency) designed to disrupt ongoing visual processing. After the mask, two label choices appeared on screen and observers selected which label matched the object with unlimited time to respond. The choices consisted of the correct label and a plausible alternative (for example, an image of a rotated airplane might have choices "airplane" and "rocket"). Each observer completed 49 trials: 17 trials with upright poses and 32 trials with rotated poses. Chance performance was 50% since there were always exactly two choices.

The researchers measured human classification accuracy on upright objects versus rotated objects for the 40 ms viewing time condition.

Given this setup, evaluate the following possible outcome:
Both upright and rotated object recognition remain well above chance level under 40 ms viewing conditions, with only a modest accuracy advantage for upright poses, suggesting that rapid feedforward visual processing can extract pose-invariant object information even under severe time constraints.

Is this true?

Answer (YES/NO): NO